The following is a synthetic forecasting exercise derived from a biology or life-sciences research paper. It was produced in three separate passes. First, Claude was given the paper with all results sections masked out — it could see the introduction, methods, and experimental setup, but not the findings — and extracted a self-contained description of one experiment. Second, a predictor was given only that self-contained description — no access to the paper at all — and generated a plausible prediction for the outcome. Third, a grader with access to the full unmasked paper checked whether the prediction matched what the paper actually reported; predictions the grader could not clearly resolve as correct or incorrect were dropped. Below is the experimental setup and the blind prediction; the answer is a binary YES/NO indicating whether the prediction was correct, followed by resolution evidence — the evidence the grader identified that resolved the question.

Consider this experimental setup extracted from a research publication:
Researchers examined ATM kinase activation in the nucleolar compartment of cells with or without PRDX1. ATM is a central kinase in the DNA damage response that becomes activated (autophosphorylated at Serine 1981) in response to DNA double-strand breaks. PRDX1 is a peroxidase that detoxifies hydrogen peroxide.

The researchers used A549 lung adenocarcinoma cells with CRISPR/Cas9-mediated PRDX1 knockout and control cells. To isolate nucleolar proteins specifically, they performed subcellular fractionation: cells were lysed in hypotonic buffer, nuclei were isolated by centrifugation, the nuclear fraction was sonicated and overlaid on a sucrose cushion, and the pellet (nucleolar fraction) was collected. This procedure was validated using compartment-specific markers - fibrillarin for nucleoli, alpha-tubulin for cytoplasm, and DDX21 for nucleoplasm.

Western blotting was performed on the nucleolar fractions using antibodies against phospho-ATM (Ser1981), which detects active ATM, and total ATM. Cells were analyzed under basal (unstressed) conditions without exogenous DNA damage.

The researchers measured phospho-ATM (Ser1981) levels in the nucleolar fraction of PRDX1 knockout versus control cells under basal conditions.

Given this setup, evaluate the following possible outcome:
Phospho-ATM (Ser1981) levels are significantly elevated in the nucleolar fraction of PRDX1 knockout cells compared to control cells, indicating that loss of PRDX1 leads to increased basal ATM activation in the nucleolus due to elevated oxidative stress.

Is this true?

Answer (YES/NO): YES